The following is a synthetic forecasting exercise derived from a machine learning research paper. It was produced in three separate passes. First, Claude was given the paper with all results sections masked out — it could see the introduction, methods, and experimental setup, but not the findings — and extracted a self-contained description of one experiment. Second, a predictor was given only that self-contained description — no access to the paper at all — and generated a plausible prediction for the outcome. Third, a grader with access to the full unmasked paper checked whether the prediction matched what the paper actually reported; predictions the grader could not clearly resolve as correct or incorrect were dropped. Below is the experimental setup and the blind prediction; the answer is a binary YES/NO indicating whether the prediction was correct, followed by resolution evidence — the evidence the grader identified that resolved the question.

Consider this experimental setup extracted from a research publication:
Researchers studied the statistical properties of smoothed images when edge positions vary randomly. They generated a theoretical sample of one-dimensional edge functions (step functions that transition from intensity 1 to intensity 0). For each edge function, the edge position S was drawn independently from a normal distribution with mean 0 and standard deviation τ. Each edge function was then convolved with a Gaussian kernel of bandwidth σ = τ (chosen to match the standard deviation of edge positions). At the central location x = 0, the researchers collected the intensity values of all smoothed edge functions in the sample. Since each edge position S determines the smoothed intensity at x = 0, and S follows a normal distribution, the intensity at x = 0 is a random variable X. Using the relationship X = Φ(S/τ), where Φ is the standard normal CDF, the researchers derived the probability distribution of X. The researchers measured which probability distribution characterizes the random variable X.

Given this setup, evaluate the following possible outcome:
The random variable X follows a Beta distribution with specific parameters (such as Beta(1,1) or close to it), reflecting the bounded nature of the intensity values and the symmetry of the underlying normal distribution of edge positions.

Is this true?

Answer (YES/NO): YES